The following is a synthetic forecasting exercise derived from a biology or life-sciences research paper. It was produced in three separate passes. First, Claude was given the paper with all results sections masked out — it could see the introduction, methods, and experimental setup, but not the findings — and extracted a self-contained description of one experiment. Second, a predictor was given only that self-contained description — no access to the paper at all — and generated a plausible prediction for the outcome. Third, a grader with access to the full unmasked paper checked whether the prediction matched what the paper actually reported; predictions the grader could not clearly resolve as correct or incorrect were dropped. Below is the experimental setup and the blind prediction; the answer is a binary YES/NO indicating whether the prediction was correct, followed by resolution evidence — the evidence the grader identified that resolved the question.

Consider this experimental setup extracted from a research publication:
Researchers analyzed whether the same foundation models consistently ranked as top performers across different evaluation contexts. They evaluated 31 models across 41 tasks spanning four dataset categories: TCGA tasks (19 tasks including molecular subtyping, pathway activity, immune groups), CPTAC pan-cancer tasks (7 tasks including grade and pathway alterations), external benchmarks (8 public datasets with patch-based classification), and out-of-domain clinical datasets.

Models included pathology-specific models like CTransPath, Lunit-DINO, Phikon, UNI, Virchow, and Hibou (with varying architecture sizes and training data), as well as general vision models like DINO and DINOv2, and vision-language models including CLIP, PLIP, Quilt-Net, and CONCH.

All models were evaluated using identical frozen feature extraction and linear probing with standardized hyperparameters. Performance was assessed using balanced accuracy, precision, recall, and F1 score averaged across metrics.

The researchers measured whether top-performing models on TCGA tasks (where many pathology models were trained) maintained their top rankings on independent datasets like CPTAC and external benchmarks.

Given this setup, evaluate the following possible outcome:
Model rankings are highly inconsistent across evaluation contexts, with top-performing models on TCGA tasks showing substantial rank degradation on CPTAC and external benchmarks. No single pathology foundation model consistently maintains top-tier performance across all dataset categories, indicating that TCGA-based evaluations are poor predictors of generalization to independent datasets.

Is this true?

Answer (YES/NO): NO